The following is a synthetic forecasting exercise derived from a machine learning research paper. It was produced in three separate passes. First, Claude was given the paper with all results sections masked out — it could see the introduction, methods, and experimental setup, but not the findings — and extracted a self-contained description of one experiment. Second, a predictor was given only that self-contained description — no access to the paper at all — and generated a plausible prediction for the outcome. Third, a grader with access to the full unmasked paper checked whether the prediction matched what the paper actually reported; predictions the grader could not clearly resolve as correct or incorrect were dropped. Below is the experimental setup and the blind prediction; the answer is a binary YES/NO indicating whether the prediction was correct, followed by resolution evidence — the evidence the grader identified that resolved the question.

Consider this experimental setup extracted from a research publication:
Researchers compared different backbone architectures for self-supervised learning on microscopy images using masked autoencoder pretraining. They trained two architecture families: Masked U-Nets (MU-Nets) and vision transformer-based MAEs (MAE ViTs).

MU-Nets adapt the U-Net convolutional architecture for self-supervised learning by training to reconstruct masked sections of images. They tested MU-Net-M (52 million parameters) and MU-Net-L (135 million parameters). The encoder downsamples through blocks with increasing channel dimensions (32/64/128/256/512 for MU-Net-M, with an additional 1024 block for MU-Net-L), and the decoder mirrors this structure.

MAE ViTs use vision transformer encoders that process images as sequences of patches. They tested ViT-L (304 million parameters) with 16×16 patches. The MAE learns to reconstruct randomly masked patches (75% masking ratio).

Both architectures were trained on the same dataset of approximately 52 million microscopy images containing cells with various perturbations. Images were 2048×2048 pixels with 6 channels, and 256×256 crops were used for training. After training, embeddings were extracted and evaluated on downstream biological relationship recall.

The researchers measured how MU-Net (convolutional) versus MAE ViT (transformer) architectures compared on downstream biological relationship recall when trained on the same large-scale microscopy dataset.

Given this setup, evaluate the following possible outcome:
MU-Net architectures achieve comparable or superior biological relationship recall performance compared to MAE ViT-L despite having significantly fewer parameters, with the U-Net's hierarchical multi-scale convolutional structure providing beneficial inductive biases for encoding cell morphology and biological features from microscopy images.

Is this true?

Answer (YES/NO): NO